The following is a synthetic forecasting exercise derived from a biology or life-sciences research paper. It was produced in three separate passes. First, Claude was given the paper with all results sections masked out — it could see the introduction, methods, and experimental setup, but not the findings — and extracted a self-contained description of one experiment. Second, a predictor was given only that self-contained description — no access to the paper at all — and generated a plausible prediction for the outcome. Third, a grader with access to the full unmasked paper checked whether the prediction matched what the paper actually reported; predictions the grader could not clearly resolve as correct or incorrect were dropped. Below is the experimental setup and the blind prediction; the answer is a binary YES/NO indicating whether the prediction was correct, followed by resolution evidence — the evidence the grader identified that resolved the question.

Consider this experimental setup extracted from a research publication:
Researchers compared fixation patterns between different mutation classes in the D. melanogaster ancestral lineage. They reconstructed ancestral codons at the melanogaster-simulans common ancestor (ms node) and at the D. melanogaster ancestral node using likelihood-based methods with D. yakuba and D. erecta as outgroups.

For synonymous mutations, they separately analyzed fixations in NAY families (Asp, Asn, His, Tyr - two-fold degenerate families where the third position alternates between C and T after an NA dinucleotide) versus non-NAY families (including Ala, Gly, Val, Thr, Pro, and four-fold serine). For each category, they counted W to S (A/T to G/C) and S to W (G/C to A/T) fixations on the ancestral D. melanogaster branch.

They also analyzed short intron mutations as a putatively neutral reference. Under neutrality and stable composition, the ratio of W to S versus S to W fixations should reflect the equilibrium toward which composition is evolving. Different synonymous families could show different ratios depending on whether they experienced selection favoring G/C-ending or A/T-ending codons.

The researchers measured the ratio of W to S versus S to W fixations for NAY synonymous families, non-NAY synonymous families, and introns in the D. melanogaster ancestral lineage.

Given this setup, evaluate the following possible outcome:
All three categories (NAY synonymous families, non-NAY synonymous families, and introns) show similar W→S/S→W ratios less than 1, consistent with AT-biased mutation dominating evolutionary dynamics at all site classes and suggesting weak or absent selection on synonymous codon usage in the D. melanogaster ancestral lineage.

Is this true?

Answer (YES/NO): NO